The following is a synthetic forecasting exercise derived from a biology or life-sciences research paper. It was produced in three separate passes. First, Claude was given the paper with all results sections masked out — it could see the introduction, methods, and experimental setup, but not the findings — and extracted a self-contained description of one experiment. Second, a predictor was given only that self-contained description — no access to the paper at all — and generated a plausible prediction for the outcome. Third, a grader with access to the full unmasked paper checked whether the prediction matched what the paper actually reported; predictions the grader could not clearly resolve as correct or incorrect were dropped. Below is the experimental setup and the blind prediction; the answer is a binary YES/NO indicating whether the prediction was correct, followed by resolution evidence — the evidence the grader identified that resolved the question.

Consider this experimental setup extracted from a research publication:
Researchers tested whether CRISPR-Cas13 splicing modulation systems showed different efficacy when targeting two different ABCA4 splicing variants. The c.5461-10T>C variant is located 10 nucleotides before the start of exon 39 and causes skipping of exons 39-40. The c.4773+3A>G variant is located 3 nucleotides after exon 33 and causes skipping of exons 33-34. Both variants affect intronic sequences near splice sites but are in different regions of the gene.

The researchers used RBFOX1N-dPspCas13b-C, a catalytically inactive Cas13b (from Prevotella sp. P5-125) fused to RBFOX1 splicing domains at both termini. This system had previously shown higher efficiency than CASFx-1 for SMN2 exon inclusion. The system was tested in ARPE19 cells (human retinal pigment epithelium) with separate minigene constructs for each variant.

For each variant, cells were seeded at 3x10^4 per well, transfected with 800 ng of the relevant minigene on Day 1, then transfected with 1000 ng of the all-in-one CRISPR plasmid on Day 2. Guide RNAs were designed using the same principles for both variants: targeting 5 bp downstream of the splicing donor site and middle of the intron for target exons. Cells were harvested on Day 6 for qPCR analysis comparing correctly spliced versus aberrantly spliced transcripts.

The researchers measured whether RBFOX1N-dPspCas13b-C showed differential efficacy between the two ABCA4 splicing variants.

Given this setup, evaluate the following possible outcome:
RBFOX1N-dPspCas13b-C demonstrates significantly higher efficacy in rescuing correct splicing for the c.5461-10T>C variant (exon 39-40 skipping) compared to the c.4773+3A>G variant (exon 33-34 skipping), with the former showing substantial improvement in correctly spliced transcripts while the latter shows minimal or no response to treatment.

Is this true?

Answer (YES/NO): NO